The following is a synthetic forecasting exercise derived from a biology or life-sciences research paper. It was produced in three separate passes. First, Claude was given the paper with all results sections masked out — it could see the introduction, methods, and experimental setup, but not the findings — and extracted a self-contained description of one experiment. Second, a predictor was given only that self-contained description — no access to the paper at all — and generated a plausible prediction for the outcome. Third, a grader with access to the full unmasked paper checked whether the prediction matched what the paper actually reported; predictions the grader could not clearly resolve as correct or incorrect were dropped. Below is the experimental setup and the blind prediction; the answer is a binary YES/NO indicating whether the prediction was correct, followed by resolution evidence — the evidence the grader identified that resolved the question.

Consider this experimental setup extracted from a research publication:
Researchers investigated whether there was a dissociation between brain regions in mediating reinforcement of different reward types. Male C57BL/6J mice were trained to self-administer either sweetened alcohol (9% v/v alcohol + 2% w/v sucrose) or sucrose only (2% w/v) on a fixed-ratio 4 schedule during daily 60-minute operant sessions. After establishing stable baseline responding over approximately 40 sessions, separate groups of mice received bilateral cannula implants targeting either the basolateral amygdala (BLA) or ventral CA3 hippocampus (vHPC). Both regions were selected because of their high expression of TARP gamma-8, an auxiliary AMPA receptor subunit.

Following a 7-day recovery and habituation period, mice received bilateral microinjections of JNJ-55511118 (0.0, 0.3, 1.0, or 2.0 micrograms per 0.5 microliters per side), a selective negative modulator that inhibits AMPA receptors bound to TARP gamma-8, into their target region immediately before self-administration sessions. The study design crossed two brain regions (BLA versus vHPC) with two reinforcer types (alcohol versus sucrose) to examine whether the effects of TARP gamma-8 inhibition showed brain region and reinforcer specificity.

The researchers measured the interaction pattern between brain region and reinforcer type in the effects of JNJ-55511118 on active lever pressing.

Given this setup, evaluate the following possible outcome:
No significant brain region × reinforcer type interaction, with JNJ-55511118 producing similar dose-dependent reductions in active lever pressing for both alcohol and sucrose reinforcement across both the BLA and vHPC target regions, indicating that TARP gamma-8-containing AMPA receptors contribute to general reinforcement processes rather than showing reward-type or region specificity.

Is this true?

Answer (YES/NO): NO